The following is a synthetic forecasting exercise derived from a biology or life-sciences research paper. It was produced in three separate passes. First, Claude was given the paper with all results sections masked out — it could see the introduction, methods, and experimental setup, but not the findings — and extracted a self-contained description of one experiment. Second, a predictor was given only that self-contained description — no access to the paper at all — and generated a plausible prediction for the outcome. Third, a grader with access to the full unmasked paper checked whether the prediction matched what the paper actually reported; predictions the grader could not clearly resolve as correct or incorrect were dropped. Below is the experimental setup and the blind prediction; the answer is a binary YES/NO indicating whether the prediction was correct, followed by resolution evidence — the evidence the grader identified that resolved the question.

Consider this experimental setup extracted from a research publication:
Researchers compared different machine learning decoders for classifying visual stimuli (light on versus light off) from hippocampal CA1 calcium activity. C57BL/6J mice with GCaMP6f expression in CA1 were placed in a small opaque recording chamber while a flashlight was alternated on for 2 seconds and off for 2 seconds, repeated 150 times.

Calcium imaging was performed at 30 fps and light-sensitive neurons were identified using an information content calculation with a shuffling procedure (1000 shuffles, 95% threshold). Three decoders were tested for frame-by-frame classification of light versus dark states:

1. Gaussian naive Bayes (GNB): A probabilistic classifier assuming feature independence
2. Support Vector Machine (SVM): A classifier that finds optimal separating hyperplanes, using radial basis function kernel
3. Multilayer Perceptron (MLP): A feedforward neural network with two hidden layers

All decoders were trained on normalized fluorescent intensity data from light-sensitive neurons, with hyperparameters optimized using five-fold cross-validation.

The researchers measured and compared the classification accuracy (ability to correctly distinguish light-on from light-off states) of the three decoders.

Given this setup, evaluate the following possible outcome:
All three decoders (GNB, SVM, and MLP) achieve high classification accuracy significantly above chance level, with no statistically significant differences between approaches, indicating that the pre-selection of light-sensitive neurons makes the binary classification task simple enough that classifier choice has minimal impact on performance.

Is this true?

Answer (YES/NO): NO